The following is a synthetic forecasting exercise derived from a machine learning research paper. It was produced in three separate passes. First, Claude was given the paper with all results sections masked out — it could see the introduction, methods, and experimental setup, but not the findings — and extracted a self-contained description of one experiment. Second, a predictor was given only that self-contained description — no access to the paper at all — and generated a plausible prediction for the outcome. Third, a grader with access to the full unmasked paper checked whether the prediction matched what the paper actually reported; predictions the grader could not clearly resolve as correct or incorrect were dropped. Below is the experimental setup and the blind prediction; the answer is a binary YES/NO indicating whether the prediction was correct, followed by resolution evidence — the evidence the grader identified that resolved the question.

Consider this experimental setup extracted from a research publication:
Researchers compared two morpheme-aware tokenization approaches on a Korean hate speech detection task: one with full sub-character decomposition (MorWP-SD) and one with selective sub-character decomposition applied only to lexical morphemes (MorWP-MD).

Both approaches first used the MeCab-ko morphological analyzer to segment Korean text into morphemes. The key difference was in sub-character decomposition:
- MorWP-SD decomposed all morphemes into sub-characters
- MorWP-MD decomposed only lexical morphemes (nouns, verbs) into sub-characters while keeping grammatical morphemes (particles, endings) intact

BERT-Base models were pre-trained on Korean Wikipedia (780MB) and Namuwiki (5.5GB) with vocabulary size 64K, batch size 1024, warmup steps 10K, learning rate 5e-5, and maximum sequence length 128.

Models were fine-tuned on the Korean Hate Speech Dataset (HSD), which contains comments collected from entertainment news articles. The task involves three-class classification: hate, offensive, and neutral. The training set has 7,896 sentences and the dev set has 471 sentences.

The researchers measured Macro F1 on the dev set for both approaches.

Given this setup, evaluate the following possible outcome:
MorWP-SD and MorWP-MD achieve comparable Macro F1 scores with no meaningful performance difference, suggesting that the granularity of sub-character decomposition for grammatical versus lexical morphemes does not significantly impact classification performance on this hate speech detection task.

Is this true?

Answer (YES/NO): NO